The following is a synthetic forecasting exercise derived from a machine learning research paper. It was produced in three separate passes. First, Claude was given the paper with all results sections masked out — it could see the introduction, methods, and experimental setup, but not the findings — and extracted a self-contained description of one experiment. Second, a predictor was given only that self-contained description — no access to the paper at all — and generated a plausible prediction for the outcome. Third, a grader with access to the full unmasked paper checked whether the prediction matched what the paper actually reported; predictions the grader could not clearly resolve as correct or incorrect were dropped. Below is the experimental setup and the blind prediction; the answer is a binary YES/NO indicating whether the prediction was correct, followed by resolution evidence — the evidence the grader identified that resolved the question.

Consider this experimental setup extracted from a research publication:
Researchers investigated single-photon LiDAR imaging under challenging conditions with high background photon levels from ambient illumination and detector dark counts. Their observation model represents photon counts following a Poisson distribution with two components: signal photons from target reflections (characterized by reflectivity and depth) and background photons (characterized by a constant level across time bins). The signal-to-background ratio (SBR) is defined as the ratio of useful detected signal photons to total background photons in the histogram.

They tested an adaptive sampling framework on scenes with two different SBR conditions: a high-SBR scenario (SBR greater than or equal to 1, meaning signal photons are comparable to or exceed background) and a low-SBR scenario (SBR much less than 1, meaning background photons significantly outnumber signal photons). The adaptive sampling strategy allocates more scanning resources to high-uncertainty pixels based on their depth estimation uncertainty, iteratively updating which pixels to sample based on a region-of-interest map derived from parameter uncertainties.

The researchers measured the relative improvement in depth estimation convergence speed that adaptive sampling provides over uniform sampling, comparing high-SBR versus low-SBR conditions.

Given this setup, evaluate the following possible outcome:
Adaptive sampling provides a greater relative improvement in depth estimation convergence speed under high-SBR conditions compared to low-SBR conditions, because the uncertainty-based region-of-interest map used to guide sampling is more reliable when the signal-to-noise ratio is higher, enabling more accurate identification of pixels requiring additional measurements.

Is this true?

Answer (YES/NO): NO